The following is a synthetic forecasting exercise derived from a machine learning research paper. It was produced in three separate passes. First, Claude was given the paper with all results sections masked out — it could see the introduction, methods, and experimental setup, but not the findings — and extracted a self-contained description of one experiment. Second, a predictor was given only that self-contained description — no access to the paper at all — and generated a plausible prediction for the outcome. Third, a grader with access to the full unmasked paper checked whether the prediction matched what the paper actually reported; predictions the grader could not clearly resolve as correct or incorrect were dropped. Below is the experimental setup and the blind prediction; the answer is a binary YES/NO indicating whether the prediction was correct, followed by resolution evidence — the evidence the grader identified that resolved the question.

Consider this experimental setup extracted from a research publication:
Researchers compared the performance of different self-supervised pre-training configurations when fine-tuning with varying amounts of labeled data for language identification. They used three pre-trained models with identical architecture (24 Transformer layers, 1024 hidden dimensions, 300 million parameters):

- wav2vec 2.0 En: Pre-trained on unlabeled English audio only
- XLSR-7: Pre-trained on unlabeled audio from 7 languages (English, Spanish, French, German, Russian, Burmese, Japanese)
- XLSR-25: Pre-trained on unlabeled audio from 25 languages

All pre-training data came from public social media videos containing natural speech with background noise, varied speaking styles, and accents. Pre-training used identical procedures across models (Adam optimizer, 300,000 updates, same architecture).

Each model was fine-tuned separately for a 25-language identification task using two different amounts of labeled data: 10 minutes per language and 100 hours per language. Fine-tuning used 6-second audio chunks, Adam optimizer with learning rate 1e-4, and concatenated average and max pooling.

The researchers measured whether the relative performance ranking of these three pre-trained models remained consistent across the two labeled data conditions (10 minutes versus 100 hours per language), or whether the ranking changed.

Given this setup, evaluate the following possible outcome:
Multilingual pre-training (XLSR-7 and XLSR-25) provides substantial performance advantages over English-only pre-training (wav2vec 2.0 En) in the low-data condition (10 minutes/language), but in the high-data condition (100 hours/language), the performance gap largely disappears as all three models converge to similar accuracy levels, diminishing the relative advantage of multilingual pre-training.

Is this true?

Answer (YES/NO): YES